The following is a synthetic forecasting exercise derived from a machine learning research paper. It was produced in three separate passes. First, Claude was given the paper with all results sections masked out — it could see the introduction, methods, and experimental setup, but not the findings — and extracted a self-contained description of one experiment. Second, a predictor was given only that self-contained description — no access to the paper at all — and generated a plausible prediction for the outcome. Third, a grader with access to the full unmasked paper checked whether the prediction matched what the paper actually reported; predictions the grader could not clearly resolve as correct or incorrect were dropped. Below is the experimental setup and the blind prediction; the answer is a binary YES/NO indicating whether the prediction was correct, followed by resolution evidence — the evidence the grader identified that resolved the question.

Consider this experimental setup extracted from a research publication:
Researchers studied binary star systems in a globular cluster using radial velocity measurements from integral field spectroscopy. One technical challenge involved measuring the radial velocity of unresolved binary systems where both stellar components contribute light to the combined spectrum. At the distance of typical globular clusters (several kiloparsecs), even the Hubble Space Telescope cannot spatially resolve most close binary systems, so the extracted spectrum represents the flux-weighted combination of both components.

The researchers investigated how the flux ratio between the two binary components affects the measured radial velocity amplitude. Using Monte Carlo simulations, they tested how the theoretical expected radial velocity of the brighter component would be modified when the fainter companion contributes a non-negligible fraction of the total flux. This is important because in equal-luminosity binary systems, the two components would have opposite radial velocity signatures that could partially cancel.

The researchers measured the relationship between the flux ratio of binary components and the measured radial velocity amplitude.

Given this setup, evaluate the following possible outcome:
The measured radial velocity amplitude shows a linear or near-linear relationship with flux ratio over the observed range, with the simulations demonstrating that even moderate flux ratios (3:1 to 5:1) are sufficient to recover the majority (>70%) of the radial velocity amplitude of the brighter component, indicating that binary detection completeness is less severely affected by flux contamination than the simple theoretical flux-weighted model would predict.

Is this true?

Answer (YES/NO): NO